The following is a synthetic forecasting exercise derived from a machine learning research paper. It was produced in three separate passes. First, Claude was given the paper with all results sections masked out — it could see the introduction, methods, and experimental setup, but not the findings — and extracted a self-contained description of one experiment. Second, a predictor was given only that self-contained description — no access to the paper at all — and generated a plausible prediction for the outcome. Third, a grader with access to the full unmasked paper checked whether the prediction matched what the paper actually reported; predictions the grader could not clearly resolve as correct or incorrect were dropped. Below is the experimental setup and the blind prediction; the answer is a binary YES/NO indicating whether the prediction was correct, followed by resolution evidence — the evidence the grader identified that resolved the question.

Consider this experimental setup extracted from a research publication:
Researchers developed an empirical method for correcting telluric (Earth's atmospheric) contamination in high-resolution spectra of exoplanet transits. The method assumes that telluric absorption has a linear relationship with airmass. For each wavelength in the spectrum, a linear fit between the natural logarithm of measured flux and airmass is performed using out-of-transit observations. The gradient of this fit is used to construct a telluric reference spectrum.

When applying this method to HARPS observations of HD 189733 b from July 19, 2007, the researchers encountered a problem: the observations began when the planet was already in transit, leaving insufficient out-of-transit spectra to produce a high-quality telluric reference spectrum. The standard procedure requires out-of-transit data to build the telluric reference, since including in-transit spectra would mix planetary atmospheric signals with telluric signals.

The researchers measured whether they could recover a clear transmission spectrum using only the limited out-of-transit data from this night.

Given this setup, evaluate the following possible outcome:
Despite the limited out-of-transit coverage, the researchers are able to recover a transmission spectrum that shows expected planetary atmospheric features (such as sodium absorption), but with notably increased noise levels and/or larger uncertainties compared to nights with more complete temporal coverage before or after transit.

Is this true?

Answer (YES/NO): NO